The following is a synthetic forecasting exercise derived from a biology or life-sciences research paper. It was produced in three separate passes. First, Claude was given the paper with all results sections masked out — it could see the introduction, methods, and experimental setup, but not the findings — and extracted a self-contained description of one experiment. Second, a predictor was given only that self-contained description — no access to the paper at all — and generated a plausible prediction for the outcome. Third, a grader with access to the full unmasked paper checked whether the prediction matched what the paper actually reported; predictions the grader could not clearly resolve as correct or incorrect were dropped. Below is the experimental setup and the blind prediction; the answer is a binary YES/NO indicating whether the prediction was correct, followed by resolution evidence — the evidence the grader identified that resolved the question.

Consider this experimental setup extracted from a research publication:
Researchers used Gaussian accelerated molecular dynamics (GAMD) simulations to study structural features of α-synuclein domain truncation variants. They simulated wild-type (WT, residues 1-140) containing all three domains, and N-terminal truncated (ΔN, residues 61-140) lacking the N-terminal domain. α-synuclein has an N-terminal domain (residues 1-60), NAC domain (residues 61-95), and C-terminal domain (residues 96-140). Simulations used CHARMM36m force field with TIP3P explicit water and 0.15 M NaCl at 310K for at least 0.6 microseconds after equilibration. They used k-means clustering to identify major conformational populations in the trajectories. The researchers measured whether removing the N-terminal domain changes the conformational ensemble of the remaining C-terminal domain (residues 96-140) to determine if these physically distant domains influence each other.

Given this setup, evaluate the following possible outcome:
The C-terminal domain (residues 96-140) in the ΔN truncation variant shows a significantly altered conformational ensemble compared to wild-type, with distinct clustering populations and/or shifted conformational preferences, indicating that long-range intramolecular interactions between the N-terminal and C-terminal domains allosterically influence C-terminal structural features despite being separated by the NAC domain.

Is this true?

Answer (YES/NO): YES